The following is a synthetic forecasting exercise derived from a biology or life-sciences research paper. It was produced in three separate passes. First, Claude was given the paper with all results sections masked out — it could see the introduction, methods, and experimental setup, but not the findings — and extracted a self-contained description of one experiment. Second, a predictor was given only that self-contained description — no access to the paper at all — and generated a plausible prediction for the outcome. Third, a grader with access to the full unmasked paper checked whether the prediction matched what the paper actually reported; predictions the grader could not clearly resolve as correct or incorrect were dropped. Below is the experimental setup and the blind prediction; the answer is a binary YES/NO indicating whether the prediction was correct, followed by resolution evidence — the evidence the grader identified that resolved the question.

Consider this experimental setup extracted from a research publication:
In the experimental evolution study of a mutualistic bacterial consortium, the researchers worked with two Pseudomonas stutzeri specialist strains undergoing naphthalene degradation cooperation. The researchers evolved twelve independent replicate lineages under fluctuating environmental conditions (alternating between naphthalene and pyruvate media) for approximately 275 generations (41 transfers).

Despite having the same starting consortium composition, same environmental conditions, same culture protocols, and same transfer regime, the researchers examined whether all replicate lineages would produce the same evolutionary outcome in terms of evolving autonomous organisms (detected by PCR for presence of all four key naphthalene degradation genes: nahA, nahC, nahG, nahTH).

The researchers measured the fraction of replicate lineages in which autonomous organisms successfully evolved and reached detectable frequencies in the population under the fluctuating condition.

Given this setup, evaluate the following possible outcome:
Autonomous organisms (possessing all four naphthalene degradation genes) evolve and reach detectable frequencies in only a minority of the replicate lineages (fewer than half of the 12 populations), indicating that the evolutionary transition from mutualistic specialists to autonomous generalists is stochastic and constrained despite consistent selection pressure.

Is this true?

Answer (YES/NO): YES